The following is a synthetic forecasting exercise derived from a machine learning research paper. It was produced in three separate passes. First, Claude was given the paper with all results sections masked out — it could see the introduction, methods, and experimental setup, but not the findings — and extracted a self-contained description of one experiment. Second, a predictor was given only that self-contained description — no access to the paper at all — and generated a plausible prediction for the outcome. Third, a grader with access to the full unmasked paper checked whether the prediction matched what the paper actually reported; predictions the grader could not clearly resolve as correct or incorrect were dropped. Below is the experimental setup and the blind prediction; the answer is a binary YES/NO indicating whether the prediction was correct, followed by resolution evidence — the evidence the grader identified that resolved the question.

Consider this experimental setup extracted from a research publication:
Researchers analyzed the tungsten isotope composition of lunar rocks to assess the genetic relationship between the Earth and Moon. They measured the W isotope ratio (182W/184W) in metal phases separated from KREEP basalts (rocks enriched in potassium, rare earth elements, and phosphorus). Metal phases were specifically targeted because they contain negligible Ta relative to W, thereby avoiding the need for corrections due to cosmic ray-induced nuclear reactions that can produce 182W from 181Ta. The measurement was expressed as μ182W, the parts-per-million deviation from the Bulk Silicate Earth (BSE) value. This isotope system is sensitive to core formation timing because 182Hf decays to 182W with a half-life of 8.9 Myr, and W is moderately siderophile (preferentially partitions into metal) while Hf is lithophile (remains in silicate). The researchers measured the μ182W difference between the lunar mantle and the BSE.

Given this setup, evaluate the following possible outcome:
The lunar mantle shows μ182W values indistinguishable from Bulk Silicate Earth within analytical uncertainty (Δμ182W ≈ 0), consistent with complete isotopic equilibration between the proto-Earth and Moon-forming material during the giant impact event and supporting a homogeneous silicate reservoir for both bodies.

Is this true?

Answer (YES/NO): NO